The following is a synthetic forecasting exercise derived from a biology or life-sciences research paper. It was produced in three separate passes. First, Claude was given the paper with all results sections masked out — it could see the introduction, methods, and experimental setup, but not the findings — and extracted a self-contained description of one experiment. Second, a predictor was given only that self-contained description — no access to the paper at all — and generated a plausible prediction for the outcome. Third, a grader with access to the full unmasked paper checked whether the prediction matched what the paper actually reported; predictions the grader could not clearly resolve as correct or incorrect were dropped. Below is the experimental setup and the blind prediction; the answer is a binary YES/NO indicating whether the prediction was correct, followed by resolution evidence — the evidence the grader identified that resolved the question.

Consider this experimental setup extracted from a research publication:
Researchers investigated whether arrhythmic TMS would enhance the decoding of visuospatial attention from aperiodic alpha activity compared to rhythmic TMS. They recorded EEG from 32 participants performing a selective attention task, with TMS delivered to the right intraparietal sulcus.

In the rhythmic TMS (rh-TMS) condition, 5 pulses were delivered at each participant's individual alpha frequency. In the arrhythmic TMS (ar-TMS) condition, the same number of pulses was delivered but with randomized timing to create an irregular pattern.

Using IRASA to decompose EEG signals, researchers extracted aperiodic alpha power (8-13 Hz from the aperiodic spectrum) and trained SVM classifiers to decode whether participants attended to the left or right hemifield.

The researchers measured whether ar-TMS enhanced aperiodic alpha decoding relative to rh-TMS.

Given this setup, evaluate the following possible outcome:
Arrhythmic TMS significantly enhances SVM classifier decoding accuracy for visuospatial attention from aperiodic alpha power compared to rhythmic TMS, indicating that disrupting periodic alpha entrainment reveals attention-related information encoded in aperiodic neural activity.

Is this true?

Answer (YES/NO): NO